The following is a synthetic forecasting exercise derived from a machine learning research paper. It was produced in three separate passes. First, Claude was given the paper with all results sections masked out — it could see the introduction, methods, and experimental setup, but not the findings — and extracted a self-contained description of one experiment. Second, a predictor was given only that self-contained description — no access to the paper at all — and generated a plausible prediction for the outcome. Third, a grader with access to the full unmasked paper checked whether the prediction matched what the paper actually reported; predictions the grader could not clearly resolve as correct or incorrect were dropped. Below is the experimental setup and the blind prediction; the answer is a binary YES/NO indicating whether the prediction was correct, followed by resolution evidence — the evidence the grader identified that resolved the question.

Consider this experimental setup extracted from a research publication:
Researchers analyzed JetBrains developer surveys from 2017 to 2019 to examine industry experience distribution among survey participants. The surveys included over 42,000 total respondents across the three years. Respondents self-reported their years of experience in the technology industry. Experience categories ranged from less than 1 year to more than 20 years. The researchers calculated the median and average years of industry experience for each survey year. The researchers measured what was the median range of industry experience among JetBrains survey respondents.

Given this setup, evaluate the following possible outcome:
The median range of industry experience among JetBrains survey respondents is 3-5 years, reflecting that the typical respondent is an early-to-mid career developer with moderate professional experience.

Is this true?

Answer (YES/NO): YES